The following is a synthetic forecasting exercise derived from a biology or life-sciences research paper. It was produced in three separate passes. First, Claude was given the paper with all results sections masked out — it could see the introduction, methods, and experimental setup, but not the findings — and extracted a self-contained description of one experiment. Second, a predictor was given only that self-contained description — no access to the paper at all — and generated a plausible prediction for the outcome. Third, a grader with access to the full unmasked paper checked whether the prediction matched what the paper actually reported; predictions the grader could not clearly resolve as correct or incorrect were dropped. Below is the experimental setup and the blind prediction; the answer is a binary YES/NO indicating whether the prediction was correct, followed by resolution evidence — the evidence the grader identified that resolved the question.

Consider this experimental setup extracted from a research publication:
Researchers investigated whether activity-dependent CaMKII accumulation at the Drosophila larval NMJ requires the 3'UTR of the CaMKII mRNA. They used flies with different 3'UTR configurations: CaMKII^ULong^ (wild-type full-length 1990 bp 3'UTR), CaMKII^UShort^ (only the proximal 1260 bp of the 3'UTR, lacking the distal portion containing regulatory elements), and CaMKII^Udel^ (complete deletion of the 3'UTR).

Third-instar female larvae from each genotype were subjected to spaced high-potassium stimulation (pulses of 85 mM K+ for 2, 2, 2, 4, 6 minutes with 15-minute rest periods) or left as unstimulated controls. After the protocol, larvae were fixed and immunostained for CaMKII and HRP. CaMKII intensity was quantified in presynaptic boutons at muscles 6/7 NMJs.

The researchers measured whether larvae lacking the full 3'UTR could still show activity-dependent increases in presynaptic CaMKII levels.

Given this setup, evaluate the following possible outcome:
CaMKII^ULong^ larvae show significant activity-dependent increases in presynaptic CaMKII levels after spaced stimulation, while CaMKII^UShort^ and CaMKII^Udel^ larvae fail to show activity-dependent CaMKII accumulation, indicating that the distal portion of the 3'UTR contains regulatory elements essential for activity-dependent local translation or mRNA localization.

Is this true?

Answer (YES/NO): YES